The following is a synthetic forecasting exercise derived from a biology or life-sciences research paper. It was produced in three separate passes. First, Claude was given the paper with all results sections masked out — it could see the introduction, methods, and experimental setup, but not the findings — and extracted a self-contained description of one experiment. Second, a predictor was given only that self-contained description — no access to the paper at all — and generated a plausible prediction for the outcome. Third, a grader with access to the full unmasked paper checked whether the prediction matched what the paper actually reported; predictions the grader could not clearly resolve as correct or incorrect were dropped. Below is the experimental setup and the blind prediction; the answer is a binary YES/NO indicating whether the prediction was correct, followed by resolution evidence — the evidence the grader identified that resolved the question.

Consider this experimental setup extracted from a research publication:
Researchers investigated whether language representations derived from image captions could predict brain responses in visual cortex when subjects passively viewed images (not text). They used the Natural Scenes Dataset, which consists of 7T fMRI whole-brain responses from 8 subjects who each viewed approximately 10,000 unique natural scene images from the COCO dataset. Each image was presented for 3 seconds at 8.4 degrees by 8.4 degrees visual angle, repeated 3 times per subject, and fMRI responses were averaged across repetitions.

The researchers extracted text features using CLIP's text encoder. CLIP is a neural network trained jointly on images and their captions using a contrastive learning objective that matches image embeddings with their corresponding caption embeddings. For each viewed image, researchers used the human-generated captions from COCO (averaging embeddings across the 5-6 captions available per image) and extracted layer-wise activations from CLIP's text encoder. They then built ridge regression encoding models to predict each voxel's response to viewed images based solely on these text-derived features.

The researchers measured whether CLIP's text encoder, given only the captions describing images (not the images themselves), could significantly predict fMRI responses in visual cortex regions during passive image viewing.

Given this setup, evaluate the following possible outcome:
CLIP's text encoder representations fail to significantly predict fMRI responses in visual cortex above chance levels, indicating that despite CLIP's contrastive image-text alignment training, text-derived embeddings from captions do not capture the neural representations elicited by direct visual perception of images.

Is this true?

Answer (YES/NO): NO